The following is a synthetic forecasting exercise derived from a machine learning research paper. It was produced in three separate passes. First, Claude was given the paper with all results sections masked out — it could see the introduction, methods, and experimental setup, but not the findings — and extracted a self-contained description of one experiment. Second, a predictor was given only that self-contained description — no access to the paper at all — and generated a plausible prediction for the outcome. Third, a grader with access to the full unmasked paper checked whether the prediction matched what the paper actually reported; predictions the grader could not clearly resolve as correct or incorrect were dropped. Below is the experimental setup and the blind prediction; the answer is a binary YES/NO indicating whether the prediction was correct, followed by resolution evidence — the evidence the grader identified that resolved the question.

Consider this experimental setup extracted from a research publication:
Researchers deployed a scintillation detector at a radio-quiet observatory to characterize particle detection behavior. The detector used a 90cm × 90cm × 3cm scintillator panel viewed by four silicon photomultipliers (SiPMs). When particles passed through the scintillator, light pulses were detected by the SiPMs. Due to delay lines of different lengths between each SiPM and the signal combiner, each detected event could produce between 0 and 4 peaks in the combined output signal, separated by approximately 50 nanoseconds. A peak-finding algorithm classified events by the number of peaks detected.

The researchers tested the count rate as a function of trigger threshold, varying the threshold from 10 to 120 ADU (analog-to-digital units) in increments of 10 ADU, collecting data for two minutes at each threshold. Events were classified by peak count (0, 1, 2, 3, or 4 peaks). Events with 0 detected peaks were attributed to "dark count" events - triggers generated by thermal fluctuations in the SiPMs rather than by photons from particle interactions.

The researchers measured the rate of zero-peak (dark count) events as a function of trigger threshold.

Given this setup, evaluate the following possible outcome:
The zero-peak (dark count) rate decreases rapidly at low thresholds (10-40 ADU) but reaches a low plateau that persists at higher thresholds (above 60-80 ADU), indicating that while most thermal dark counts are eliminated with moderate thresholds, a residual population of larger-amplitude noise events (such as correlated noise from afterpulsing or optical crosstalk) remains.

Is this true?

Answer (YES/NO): NO